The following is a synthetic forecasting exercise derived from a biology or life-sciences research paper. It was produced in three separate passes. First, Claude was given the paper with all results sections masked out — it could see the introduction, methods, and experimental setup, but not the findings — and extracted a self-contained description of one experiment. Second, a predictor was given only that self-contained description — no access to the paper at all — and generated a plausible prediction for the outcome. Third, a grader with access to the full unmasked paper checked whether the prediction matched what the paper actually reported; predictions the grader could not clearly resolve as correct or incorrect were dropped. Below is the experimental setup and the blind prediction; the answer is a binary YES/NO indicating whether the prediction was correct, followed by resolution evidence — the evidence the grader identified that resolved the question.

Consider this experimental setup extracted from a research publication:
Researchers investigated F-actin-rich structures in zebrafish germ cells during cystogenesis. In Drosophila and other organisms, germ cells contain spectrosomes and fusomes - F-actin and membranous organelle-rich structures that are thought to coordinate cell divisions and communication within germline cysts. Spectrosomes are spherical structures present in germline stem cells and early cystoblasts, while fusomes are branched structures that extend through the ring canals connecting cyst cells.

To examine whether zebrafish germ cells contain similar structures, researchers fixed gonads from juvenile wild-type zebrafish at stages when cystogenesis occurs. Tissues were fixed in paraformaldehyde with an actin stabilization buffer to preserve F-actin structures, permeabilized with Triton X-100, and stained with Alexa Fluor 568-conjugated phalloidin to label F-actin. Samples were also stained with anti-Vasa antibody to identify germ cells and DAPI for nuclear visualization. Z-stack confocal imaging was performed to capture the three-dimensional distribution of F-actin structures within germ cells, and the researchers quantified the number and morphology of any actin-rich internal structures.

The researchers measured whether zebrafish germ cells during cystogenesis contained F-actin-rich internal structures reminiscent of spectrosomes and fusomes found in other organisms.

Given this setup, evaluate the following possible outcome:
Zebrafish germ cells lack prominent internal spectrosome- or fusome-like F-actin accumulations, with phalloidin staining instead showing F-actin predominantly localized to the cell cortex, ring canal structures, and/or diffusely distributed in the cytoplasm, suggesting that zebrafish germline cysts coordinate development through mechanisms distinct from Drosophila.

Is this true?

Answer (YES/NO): NO